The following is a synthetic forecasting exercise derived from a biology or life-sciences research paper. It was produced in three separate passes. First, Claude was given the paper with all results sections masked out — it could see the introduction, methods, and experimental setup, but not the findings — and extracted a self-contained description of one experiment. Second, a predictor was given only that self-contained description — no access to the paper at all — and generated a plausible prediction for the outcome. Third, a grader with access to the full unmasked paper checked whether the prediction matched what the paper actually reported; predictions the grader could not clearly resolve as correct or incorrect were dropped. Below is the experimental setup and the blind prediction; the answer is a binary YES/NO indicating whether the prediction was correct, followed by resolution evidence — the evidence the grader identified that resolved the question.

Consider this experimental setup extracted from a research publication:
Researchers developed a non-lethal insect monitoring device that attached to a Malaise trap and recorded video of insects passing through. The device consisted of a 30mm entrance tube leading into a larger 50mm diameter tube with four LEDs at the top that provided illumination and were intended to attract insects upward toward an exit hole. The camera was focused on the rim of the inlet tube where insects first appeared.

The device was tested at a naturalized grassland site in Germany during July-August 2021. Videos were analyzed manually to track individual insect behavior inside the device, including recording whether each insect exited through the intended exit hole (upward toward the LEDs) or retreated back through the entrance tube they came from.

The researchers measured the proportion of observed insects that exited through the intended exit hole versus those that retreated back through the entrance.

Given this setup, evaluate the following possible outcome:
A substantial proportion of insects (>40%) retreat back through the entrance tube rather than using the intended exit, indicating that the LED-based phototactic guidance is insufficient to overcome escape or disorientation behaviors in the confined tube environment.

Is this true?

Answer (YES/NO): NO